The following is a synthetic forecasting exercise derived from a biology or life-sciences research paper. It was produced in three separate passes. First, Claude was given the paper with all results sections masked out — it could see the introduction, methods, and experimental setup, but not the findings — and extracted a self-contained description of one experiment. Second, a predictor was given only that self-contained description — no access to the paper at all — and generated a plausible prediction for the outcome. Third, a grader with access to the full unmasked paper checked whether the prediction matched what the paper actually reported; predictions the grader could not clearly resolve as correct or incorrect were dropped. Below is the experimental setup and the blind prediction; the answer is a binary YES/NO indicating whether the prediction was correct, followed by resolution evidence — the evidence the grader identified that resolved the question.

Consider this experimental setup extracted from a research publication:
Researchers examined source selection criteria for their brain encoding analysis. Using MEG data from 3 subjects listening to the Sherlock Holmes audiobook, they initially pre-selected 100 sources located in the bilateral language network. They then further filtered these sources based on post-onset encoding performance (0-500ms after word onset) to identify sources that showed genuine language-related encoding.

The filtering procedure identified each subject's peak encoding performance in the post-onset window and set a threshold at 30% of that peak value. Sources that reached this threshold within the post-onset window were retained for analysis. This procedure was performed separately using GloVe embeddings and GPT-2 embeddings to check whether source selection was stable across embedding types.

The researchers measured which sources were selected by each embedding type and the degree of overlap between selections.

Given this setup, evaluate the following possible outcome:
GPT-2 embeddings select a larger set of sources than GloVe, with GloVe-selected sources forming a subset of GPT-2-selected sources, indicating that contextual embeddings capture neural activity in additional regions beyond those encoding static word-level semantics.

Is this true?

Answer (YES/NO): NO